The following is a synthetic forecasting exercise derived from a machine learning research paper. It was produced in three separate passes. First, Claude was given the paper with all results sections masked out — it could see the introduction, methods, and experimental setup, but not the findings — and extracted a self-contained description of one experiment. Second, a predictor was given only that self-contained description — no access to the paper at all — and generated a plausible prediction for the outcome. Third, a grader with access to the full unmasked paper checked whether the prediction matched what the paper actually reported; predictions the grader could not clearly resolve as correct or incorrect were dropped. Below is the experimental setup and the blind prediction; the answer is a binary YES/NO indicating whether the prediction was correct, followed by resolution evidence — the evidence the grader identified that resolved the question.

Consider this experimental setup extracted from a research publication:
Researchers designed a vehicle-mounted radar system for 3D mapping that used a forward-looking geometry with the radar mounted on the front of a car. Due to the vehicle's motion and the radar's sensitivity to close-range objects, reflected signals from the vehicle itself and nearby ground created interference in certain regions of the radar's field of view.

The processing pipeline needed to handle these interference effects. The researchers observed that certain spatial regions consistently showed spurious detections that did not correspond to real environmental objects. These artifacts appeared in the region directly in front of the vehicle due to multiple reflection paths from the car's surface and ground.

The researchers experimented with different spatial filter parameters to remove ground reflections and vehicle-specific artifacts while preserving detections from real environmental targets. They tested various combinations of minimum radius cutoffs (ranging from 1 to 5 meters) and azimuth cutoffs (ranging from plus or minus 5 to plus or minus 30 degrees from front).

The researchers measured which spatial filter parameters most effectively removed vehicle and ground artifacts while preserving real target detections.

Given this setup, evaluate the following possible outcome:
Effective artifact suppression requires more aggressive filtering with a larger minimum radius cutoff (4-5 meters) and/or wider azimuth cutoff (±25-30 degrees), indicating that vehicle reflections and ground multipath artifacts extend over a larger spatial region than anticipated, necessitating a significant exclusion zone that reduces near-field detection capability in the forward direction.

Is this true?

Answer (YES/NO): NO